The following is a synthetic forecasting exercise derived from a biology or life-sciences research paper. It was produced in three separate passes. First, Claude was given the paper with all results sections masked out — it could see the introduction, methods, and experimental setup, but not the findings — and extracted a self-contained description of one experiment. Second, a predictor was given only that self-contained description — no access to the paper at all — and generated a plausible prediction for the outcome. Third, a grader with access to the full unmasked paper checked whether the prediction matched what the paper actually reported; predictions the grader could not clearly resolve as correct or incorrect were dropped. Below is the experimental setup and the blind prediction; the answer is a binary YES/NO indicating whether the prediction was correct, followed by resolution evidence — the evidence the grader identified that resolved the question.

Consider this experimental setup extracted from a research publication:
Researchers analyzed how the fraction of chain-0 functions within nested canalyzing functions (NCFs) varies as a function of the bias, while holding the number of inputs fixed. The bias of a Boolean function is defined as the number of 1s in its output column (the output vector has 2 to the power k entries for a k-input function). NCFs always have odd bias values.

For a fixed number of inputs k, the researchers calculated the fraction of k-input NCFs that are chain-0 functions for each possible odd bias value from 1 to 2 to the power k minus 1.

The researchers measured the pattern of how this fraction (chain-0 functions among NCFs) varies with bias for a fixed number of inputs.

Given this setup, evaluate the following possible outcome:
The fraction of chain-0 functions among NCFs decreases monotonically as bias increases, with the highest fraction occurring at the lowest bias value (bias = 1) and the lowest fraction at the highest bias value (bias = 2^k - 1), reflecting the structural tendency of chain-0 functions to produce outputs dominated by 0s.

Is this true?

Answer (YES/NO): NO